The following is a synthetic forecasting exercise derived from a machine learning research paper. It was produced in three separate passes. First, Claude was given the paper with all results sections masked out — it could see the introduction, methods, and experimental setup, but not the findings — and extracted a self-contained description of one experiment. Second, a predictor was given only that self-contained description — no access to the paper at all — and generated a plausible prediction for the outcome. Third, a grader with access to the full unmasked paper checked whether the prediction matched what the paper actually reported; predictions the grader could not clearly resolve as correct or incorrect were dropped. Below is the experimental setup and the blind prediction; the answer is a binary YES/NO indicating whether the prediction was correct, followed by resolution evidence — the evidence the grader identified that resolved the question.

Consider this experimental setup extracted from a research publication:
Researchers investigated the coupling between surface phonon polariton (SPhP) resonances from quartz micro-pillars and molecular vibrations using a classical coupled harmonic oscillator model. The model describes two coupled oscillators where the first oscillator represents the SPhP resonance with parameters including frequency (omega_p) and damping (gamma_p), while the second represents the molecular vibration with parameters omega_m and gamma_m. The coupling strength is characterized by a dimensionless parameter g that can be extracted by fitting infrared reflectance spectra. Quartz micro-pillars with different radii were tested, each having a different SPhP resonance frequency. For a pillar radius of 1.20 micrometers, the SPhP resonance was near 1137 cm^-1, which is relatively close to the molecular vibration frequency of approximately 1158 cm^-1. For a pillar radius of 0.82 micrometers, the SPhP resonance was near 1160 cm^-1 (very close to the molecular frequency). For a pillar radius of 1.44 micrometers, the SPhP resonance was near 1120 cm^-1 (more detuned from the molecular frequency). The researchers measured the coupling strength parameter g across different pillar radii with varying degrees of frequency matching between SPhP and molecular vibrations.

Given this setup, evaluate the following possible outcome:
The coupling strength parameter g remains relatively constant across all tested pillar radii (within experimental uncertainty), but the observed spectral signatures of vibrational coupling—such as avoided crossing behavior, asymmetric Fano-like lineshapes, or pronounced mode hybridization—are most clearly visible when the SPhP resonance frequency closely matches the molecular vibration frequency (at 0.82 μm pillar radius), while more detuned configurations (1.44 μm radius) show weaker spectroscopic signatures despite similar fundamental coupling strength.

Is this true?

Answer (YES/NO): NO